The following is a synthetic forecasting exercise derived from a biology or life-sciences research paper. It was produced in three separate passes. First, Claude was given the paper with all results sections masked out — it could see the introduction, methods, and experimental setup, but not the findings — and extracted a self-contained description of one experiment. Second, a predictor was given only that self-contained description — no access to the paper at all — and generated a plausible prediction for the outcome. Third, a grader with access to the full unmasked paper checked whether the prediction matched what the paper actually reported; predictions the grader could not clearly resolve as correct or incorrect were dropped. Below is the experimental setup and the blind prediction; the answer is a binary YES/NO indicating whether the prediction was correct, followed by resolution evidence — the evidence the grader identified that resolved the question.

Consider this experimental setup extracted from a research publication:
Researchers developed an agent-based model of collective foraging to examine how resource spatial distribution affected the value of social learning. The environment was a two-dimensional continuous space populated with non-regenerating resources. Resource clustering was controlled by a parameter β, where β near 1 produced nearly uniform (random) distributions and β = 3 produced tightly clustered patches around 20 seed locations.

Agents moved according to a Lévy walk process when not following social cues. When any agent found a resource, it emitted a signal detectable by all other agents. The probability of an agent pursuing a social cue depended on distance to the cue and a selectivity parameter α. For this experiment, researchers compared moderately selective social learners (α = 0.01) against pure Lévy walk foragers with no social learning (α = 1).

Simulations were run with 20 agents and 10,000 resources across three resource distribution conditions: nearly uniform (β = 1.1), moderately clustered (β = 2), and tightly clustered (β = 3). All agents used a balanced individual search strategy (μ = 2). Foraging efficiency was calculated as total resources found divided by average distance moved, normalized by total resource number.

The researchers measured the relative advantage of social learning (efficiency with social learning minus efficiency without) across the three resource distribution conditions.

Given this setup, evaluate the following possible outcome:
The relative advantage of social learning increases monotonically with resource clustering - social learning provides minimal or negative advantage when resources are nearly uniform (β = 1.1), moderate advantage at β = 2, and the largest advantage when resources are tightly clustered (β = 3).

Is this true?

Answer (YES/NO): YES